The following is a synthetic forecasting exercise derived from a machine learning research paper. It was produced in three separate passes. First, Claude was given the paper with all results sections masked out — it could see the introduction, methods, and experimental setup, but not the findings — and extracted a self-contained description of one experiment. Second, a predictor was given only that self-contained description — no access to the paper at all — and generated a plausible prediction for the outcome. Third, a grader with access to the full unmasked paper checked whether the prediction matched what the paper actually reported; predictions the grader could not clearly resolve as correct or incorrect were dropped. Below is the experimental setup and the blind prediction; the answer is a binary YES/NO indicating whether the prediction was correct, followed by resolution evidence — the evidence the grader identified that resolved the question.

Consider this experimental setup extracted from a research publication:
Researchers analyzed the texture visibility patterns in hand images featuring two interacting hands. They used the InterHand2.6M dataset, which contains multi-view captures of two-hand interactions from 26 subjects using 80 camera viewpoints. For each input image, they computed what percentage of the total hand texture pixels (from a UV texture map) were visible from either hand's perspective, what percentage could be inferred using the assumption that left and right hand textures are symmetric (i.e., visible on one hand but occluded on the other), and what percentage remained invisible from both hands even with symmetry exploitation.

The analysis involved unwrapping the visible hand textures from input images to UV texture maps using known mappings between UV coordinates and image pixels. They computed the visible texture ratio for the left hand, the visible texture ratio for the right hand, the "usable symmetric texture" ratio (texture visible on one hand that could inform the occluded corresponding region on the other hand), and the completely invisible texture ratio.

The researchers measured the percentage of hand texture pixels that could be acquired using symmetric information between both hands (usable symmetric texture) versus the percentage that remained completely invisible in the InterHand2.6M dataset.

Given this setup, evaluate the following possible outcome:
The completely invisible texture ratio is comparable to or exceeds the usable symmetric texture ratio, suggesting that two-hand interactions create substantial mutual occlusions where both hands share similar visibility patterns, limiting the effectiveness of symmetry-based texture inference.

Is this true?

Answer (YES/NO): NO